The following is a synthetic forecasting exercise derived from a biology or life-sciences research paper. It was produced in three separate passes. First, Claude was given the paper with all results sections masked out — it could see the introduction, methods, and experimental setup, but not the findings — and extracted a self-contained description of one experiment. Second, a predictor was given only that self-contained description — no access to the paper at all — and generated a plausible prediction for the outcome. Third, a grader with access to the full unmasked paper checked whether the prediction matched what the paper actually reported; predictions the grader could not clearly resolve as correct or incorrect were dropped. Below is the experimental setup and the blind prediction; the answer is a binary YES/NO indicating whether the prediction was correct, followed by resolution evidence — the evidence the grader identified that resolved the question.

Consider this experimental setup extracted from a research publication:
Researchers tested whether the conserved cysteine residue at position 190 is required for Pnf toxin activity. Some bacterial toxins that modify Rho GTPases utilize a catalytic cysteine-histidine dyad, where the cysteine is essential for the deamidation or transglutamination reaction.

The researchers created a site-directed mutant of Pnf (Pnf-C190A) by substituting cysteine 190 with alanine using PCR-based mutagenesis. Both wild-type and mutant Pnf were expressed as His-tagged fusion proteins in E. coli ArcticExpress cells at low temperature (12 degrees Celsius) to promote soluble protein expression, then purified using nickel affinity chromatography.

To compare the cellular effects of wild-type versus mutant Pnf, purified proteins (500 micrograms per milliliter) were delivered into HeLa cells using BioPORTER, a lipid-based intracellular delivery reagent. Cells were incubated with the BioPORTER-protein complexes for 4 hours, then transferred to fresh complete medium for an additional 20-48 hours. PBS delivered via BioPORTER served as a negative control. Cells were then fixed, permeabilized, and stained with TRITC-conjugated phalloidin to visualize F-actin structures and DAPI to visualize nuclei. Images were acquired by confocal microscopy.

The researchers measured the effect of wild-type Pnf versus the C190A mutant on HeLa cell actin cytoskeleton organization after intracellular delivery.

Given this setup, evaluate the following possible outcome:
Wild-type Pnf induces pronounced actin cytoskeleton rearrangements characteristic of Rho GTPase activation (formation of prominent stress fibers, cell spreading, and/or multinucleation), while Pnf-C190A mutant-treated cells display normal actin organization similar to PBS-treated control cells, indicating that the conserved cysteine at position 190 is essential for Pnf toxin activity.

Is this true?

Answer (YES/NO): YES